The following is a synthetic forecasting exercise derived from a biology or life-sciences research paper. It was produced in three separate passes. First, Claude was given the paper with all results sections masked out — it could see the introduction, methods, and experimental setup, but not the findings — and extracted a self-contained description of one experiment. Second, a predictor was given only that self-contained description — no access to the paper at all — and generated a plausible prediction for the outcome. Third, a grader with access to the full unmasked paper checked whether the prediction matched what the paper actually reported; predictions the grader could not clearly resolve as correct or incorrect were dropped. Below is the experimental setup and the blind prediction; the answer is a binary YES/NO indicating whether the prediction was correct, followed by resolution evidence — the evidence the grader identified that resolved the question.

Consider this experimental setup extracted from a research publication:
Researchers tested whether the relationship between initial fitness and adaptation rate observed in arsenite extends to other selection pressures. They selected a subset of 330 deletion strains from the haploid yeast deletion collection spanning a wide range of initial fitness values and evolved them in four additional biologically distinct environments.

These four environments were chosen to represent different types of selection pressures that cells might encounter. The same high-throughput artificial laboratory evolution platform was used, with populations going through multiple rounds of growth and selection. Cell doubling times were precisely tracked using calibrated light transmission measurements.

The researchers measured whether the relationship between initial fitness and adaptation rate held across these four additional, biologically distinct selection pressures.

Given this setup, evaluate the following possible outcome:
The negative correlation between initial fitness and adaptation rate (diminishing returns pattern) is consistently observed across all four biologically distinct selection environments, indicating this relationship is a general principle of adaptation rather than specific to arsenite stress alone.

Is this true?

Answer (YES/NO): YES